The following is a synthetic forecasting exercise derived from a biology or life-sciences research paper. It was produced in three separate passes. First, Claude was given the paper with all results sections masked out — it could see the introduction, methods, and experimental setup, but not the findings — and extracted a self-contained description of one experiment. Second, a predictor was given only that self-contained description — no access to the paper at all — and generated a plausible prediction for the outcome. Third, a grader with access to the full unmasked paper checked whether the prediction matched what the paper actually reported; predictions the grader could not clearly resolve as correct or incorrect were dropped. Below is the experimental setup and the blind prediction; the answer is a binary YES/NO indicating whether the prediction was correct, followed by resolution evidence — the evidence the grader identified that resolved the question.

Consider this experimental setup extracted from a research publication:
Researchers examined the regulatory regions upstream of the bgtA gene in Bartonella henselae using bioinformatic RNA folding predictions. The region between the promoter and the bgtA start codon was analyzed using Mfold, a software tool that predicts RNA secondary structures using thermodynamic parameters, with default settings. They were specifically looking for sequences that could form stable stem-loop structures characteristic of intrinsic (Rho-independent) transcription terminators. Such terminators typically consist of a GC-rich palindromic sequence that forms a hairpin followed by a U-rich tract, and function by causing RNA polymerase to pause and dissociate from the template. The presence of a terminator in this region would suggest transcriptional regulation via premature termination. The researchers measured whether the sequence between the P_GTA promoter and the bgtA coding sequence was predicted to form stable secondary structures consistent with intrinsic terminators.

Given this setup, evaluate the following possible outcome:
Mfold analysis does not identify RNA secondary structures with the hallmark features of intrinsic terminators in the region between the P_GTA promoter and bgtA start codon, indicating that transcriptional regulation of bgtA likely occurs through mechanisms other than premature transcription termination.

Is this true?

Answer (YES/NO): NO